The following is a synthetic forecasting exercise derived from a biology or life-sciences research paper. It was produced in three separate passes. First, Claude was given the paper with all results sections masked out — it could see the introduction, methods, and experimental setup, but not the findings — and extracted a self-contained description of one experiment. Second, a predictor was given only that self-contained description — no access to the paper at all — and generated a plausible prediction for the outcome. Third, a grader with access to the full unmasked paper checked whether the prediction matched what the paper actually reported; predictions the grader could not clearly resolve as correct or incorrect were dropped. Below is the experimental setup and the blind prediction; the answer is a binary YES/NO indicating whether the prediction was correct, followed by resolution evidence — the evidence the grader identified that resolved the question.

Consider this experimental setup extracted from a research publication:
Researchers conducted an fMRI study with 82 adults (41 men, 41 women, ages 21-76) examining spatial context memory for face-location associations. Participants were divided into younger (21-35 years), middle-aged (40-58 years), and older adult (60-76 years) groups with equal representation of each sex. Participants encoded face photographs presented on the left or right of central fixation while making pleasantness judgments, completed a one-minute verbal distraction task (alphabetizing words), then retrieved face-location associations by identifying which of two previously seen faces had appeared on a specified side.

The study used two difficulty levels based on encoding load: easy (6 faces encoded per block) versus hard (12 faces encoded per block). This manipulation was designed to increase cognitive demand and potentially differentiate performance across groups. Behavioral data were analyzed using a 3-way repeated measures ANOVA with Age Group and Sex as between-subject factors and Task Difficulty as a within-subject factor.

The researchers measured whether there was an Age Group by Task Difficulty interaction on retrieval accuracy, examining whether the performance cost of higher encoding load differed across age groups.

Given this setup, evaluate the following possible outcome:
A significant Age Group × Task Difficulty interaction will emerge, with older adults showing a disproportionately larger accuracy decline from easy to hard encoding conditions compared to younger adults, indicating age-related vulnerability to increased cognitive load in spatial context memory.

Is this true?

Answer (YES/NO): NO